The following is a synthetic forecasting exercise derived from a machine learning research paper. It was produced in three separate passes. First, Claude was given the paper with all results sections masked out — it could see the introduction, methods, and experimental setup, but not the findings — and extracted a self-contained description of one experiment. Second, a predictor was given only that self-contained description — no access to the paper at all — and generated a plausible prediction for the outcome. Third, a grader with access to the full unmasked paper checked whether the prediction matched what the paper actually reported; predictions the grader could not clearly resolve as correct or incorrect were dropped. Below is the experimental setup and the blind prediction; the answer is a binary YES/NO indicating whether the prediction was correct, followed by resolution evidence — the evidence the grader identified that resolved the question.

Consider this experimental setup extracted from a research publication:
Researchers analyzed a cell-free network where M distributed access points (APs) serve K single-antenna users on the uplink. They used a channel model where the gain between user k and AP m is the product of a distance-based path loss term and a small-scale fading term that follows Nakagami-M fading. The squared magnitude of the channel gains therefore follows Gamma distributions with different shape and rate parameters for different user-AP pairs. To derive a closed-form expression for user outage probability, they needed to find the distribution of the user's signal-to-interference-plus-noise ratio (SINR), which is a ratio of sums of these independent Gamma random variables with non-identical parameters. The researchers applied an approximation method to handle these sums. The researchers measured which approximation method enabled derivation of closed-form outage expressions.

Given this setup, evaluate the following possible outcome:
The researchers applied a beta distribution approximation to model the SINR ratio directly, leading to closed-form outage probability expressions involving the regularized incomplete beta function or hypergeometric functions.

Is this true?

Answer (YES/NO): NO